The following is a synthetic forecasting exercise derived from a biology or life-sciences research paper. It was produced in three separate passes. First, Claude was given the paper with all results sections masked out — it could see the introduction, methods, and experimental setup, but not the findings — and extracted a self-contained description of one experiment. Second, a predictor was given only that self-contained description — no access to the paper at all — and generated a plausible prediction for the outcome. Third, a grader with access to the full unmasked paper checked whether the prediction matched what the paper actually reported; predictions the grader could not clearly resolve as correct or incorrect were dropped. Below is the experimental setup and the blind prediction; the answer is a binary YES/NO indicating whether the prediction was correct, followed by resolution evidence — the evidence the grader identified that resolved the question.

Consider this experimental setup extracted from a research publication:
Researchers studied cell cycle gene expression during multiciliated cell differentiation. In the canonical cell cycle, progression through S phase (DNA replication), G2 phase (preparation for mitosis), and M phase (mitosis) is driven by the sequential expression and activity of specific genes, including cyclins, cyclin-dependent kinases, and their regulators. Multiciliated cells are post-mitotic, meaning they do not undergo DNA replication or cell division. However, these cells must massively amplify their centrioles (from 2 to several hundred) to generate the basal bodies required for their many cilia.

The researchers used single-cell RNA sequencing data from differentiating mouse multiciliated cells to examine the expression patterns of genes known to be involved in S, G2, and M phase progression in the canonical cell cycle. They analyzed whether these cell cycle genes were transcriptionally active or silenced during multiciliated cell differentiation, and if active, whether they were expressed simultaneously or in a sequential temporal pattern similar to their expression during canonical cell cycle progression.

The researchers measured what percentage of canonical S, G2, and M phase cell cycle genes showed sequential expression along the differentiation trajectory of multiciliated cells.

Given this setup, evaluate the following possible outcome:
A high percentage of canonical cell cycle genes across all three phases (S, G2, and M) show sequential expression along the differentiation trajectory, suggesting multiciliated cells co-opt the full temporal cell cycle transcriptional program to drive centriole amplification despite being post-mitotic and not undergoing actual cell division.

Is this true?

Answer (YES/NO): YES